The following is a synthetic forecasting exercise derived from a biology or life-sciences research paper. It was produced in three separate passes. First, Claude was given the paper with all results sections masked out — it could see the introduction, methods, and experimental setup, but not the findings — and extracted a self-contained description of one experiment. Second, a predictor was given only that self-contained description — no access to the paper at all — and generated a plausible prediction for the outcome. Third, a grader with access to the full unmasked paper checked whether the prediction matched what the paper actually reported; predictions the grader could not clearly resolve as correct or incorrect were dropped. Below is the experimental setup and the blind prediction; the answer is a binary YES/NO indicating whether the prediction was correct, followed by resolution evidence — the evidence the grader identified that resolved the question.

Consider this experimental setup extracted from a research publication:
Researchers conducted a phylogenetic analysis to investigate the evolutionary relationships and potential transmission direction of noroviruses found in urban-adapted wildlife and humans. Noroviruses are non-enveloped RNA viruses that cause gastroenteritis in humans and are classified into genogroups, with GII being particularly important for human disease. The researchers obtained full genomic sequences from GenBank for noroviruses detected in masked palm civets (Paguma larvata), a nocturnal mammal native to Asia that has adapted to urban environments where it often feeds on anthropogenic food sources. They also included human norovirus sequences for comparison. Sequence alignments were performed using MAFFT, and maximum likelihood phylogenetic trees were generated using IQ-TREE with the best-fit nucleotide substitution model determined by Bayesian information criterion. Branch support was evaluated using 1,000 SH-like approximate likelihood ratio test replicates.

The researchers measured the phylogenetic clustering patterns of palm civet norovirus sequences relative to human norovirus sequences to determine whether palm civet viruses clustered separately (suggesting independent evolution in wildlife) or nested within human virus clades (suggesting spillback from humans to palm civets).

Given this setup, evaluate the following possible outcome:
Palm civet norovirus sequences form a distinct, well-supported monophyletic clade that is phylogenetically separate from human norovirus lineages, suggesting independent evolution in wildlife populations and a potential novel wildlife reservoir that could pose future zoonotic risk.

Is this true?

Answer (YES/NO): NO